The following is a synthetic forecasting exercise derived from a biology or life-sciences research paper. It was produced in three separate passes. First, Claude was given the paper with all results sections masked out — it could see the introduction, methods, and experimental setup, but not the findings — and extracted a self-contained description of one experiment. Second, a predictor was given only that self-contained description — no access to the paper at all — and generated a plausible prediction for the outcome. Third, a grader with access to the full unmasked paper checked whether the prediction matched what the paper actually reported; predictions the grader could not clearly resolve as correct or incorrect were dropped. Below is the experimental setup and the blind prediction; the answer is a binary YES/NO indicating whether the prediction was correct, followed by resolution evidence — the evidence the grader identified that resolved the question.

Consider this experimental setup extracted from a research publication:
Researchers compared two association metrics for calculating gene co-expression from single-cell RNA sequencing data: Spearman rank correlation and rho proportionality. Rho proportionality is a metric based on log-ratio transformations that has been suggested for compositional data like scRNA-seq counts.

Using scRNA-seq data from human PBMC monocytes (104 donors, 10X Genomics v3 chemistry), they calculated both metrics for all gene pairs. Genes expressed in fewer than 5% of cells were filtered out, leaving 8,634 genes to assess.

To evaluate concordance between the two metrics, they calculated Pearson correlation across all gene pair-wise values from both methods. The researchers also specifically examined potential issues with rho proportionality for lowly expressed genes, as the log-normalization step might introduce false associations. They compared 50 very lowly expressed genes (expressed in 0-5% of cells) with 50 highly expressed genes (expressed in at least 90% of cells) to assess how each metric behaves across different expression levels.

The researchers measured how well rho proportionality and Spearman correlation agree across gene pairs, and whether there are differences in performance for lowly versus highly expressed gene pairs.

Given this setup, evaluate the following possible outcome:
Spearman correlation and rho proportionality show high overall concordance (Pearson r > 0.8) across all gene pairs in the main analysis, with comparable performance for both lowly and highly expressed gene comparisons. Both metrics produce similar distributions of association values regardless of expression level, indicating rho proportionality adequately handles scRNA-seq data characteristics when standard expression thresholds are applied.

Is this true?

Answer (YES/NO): NO